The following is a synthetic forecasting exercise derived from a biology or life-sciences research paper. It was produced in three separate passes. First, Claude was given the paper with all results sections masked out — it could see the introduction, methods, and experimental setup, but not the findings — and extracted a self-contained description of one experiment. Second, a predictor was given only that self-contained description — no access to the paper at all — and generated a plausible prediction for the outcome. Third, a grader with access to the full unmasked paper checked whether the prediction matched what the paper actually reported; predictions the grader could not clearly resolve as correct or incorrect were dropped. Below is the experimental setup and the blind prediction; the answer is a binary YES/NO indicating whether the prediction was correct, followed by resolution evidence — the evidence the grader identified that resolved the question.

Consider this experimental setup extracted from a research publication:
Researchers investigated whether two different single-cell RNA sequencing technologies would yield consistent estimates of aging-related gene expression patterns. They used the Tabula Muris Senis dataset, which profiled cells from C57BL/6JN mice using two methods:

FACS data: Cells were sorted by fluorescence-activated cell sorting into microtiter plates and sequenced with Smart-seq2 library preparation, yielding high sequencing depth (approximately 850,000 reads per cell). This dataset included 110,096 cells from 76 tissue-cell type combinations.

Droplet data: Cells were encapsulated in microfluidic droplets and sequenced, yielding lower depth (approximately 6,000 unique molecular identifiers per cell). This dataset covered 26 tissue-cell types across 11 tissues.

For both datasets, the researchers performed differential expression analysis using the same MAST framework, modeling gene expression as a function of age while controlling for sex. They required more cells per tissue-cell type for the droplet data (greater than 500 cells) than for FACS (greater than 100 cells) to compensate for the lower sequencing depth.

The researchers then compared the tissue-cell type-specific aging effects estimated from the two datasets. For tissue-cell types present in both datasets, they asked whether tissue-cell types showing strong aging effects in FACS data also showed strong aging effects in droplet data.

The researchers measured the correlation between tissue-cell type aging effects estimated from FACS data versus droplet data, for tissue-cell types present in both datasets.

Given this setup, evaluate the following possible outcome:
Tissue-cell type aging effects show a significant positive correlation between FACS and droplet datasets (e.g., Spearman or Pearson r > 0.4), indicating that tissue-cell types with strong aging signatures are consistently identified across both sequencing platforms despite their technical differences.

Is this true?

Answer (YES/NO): YES